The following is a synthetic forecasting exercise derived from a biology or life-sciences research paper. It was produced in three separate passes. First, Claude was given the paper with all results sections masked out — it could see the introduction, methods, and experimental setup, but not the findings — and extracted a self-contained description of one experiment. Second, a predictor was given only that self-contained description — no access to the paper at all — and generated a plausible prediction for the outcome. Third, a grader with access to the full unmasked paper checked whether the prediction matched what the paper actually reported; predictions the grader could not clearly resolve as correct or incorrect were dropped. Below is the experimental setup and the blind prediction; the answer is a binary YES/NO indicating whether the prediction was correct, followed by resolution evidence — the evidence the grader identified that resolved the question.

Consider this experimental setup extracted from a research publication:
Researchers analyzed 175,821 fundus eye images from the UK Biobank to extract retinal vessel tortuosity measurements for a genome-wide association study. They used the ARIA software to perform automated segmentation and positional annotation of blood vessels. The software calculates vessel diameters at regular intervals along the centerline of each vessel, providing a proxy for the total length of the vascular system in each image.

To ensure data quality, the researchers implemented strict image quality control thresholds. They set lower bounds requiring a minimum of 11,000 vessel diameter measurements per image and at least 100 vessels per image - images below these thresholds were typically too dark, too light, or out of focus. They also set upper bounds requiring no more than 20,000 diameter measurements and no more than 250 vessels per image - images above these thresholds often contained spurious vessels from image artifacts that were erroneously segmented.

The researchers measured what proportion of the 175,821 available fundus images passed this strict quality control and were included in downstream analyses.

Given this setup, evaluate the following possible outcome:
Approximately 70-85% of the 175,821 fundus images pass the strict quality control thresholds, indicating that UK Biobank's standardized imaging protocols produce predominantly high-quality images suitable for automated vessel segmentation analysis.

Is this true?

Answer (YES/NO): NO